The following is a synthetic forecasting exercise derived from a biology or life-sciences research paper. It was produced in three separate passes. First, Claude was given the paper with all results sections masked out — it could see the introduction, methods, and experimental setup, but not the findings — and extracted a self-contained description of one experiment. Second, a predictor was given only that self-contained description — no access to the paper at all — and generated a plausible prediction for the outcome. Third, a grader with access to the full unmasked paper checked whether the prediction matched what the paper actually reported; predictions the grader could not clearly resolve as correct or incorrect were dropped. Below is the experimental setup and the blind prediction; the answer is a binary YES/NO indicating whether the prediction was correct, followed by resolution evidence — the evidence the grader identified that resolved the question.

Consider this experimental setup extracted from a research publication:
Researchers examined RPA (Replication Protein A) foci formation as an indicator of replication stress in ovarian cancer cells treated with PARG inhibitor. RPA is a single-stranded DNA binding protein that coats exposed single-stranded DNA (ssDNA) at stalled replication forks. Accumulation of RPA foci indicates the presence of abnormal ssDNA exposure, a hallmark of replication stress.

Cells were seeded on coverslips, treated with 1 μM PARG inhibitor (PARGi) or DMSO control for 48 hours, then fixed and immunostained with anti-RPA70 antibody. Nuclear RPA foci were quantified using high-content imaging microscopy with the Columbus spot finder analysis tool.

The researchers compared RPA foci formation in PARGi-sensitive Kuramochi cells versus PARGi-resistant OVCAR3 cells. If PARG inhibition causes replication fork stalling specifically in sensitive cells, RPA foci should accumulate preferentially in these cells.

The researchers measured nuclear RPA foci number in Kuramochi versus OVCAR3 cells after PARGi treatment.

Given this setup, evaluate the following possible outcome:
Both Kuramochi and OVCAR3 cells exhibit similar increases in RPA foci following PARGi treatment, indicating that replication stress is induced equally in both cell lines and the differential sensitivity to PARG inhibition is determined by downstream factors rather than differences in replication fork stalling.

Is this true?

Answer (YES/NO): NO